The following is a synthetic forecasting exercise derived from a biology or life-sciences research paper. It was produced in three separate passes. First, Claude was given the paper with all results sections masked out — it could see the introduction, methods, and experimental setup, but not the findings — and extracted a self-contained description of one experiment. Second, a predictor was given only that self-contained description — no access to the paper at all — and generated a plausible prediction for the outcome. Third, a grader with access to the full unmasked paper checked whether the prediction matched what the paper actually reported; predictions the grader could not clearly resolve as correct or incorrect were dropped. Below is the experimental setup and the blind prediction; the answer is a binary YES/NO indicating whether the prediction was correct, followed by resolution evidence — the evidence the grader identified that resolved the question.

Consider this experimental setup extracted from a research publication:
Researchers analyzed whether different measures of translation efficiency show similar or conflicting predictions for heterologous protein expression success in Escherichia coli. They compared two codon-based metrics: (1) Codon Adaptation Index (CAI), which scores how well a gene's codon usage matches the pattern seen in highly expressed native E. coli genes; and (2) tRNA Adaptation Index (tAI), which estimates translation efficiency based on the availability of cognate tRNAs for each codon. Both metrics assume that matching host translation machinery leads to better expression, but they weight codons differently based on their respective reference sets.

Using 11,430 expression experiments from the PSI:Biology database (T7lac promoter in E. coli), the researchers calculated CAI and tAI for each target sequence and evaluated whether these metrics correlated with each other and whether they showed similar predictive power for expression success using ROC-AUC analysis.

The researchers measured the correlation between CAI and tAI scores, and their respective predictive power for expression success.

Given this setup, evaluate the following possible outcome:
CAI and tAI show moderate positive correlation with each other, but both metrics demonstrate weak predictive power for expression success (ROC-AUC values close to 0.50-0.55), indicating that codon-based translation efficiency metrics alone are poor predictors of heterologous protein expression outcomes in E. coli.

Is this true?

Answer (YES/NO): YES